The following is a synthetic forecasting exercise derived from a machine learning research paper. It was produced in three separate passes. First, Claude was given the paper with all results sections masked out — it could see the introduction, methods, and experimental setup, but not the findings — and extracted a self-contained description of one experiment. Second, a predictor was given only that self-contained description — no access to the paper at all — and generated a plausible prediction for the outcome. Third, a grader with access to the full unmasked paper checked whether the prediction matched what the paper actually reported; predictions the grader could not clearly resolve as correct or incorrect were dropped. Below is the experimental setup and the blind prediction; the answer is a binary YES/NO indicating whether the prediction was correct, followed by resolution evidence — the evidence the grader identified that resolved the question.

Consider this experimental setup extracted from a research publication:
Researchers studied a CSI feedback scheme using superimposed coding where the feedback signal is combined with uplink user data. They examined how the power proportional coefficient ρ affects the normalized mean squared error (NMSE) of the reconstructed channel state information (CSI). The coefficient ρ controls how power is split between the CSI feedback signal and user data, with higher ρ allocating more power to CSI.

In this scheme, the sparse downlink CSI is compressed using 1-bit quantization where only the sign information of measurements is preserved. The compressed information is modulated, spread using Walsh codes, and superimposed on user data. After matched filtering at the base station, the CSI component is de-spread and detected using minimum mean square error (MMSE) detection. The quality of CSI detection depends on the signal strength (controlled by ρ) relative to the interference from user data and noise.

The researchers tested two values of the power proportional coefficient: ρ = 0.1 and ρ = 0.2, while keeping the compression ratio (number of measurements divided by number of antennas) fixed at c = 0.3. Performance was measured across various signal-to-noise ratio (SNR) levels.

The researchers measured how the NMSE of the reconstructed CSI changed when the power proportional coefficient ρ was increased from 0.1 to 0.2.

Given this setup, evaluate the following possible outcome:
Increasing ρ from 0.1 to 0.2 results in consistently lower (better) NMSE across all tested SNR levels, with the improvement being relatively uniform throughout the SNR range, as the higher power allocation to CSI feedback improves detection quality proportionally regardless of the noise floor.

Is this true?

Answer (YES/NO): NO